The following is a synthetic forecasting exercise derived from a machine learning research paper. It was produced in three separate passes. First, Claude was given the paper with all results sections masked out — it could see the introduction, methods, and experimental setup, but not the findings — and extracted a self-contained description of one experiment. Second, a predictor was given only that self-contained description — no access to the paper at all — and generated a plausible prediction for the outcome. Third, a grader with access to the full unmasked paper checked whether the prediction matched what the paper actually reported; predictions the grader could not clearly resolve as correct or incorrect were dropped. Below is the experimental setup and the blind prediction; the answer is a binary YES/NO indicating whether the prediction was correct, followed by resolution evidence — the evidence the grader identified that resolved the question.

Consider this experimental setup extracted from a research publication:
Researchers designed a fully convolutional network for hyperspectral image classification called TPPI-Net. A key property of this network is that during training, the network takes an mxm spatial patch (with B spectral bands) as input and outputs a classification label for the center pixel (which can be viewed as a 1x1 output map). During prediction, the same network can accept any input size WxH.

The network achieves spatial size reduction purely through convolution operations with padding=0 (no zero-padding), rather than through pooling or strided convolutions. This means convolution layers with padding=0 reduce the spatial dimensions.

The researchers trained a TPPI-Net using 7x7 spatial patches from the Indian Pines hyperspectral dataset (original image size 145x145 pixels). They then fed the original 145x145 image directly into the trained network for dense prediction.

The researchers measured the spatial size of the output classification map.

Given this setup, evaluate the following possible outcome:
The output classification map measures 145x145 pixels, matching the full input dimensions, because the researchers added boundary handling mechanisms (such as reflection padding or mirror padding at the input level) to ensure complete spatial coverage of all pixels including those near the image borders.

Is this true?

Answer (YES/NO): NO